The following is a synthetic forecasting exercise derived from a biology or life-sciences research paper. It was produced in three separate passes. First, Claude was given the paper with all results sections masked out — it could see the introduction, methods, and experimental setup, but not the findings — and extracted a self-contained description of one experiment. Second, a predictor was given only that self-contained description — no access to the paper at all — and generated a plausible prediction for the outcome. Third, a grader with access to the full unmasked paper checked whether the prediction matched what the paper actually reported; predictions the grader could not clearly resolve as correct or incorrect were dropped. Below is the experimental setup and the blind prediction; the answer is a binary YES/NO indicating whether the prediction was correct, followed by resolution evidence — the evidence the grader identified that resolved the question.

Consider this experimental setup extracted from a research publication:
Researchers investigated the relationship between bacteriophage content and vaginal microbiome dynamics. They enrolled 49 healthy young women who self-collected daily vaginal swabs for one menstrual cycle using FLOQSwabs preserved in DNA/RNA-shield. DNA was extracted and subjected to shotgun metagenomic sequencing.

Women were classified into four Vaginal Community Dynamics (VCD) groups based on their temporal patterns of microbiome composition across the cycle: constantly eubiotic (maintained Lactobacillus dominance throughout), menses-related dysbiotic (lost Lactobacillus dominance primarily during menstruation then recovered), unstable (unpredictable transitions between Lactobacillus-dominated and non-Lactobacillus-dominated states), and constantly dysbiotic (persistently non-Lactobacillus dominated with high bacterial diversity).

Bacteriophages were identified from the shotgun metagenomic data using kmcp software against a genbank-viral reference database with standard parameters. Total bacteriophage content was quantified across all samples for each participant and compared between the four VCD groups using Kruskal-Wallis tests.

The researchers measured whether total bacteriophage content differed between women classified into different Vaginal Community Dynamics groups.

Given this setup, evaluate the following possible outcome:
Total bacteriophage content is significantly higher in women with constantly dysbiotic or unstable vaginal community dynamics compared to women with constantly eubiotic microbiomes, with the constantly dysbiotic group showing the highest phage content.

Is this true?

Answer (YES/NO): NO